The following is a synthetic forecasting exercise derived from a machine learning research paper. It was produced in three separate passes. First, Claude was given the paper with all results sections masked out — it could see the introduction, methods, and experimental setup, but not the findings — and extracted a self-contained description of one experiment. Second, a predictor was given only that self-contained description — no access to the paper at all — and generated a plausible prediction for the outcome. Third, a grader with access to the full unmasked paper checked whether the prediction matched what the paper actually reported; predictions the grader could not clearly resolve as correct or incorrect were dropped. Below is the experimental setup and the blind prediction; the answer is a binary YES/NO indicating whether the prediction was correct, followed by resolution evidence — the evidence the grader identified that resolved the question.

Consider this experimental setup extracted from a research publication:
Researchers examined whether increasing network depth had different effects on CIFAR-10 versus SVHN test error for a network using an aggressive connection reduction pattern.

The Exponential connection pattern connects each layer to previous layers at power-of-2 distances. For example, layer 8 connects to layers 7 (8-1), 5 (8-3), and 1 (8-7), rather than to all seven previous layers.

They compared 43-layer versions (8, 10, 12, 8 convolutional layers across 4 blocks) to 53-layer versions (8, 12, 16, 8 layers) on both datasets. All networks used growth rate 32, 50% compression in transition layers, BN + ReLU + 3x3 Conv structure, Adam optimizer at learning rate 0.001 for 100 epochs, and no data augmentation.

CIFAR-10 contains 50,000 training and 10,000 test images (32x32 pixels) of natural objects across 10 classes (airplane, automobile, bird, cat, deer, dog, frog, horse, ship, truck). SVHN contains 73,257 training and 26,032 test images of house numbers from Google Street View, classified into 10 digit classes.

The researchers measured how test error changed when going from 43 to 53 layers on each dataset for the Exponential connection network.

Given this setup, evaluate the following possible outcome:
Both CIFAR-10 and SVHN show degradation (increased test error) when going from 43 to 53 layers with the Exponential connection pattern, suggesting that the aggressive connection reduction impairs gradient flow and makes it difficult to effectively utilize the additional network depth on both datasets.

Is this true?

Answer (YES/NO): NO